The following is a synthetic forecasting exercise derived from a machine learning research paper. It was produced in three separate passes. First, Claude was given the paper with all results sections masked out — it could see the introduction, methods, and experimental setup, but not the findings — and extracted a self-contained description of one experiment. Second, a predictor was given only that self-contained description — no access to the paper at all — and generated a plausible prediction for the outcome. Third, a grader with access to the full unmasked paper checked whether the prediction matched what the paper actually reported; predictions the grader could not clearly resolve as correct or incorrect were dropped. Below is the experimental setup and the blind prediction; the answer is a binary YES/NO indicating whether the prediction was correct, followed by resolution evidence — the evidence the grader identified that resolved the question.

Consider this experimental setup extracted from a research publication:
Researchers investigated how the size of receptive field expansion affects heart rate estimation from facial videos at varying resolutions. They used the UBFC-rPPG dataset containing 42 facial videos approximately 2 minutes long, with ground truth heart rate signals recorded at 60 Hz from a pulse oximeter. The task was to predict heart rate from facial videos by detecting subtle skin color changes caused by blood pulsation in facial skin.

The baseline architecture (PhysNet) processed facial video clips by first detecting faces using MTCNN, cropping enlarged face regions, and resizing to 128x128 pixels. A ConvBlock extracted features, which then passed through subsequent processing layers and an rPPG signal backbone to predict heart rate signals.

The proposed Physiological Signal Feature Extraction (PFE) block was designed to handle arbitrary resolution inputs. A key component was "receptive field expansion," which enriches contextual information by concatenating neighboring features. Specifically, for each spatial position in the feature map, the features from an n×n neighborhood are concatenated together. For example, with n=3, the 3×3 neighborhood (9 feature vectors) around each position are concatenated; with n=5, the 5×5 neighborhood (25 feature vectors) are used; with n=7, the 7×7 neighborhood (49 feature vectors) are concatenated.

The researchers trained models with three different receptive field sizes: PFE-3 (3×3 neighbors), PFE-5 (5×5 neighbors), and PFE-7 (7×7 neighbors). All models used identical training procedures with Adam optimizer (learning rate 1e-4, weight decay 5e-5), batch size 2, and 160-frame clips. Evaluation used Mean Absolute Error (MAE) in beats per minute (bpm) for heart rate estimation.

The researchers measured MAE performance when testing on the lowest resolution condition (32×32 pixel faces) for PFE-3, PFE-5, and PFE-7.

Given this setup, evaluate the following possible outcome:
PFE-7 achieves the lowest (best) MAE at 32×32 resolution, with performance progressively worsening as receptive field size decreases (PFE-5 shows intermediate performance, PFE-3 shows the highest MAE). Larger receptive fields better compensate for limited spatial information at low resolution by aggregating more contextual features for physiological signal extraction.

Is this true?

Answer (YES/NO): NO